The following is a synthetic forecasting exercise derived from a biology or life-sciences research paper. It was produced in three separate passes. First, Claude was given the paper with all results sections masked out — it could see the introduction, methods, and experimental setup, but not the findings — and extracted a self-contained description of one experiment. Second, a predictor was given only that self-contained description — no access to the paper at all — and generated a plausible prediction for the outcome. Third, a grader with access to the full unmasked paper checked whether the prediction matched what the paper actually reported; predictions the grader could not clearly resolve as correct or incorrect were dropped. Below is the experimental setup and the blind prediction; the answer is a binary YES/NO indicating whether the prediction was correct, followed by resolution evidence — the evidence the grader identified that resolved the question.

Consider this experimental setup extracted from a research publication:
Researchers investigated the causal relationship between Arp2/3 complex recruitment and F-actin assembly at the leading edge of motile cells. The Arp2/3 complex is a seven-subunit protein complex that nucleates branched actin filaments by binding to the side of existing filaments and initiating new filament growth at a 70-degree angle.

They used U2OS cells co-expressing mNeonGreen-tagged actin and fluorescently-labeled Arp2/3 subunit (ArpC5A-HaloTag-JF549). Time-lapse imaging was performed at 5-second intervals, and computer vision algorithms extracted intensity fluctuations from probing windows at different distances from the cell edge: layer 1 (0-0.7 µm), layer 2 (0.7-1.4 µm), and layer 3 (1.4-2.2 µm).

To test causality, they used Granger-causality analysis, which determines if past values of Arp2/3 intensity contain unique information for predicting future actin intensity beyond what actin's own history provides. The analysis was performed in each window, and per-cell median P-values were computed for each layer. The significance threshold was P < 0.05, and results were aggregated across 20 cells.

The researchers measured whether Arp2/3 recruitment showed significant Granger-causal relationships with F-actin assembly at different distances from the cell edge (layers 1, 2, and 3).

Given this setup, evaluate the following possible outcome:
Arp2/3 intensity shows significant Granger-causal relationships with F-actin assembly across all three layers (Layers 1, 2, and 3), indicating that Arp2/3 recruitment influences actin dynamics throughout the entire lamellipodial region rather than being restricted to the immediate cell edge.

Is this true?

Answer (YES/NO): NO